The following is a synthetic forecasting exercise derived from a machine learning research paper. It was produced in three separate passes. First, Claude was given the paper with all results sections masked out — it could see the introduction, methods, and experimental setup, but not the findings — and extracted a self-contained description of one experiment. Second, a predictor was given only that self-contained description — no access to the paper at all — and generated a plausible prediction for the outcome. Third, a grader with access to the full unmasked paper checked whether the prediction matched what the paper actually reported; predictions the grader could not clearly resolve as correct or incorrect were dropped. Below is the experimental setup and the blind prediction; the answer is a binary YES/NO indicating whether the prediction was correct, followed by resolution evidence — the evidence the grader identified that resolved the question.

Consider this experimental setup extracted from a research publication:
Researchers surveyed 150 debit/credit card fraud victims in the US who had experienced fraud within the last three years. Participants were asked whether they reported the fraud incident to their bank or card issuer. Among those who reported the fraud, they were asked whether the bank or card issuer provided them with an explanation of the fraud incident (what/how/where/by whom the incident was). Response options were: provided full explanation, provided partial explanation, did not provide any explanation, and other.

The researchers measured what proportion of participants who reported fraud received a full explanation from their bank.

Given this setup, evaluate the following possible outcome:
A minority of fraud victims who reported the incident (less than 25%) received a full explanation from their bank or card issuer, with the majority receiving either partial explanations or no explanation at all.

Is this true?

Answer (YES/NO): YES